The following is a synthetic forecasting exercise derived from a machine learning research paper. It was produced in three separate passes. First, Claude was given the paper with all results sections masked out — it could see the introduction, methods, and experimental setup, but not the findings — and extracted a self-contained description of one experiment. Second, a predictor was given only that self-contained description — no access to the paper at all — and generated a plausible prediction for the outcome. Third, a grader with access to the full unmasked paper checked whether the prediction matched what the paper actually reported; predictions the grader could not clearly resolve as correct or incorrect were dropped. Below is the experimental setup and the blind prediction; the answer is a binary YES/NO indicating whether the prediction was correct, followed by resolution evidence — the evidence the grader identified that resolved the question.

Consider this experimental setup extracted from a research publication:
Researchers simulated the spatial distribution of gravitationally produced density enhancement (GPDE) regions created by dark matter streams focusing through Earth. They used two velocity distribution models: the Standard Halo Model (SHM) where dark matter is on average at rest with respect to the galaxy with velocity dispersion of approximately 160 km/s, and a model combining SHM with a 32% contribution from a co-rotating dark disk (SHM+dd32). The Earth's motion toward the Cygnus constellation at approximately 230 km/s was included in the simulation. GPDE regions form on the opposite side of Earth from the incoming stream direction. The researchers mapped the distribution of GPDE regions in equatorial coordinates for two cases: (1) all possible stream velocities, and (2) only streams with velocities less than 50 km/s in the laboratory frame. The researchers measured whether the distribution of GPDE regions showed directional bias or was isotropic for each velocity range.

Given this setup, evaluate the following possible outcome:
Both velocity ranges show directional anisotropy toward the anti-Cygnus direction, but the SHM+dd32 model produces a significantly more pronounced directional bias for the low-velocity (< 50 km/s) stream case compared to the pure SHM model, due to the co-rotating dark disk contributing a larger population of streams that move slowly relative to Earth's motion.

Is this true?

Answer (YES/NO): NO